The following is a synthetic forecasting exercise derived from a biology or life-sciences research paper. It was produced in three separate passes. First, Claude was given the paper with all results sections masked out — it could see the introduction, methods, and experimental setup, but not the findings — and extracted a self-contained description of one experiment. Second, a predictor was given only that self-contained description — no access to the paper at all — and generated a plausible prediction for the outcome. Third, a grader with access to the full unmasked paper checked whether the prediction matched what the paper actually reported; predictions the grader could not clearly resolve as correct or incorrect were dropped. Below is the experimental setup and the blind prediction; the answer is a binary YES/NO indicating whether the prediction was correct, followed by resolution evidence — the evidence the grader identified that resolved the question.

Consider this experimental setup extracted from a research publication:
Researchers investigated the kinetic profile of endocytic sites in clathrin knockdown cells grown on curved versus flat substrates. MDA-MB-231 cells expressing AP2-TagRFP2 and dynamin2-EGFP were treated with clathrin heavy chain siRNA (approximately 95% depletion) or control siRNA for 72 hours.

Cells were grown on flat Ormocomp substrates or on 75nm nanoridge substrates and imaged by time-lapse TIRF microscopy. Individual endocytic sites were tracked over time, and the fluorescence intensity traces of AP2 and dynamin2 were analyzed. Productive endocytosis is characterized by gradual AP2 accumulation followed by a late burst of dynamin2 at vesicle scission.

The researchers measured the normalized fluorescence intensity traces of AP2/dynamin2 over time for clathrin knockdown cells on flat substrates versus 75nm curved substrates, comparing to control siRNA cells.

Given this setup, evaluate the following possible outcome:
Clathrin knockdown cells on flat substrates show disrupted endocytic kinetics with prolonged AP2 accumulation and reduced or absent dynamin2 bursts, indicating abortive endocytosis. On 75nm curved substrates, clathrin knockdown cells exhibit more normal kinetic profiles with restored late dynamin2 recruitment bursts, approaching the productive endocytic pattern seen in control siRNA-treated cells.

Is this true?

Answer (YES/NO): YES